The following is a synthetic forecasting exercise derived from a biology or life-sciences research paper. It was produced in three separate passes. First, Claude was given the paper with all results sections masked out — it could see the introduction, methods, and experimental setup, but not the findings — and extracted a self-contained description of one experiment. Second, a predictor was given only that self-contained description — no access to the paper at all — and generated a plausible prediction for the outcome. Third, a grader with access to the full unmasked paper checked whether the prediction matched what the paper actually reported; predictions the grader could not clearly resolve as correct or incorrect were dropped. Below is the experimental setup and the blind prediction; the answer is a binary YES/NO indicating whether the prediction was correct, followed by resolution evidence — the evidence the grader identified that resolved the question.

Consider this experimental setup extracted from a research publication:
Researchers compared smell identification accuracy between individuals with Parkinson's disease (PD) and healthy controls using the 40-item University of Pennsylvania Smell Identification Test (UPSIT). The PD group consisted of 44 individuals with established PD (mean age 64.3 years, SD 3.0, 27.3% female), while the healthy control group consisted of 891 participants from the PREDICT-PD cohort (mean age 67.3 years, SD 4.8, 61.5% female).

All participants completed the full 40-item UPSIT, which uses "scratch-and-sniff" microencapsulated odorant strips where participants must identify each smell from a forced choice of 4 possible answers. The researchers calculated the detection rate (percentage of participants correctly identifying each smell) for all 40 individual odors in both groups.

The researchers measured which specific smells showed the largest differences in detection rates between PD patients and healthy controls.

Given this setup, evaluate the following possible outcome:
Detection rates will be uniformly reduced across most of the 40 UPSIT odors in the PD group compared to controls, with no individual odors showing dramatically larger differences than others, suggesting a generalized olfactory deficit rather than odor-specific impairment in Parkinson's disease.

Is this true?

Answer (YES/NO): NO